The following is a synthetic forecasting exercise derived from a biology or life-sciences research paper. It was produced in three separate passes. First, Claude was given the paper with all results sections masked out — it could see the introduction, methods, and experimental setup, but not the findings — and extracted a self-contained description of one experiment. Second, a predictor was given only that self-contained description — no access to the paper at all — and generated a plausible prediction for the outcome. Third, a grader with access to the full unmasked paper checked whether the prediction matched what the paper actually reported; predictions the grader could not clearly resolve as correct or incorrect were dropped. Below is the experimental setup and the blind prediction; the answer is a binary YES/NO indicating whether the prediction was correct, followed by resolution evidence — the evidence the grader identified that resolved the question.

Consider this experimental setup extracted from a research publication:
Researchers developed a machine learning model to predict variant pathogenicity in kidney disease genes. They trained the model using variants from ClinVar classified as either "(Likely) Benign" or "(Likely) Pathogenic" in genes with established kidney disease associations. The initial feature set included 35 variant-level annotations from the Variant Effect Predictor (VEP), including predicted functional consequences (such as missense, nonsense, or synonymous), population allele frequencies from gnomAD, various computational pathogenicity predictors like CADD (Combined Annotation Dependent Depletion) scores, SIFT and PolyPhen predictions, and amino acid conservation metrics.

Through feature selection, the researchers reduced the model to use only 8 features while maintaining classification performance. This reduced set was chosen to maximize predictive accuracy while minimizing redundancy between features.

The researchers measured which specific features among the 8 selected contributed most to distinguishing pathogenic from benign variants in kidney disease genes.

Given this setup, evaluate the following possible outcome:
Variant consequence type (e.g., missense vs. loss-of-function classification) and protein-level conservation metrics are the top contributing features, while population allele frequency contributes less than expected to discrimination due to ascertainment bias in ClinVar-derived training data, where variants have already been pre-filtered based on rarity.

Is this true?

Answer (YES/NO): NO